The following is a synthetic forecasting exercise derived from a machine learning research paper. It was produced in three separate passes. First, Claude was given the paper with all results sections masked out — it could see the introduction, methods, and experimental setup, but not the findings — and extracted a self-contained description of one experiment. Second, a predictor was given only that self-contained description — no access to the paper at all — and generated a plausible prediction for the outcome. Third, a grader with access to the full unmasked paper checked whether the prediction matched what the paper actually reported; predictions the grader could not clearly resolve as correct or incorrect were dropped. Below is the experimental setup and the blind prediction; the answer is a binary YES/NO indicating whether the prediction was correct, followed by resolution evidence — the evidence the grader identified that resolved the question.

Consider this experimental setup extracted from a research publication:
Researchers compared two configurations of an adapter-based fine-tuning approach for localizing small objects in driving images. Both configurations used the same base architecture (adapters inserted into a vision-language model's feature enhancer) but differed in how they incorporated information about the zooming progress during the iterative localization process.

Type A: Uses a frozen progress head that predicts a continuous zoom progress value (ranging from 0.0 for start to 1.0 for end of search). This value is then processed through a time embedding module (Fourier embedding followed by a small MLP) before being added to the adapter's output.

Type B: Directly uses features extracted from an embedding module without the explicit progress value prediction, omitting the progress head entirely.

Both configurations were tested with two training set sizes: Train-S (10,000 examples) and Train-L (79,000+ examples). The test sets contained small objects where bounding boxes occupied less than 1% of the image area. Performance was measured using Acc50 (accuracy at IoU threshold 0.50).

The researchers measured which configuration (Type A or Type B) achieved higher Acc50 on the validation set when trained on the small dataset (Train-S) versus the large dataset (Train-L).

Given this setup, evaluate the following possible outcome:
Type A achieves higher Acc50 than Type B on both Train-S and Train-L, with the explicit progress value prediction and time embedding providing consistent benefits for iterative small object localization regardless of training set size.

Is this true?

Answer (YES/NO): NO